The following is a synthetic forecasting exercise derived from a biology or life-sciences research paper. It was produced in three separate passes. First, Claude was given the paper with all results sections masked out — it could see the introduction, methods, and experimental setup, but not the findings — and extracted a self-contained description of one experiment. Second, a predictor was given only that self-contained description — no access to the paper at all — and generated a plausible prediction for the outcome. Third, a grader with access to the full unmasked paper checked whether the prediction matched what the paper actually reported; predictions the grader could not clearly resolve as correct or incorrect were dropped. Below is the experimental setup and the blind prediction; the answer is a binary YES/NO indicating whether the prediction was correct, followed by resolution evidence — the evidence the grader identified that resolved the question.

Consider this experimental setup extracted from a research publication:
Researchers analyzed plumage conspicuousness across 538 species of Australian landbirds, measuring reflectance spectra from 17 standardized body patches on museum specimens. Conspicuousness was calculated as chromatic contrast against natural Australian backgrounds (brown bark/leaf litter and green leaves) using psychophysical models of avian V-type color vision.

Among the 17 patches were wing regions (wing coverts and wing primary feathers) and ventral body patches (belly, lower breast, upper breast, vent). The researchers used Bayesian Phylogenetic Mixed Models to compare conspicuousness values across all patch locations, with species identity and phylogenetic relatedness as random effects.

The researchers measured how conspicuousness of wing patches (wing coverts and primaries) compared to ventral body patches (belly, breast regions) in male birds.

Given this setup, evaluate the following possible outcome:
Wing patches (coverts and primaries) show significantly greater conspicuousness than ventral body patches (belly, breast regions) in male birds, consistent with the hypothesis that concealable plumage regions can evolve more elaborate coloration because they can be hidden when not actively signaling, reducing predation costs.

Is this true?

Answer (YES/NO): NO